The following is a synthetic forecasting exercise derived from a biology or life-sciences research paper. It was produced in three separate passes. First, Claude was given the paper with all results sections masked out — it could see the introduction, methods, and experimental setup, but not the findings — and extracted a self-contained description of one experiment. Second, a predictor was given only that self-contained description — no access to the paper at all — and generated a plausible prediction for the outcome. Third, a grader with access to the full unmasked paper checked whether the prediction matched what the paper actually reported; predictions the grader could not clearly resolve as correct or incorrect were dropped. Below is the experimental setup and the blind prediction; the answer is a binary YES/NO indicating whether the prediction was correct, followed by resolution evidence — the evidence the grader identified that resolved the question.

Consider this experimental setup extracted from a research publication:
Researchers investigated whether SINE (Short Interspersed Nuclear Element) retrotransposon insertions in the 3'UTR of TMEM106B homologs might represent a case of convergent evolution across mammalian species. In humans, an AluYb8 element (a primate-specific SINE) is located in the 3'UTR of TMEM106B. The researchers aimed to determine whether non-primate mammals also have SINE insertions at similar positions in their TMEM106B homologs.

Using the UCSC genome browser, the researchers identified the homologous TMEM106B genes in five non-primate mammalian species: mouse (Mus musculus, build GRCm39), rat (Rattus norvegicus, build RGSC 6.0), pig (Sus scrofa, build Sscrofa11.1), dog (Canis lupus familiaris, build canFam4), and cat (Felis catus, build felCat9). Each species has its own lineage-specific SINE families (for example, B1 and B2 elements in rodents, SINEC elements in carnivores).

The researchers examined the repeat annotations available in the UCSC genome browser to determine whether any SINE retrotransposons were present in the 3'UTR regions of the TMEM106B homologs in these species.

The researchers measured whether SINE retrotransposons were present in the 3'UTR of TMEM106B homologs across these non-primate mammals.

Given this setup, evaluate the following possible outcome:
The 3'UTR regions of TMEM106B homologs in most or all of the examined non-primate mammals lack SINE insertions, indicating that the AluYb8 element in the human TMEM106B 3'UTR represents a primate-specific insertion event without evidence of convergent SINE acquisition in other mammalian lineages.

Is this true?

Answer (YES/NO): NO